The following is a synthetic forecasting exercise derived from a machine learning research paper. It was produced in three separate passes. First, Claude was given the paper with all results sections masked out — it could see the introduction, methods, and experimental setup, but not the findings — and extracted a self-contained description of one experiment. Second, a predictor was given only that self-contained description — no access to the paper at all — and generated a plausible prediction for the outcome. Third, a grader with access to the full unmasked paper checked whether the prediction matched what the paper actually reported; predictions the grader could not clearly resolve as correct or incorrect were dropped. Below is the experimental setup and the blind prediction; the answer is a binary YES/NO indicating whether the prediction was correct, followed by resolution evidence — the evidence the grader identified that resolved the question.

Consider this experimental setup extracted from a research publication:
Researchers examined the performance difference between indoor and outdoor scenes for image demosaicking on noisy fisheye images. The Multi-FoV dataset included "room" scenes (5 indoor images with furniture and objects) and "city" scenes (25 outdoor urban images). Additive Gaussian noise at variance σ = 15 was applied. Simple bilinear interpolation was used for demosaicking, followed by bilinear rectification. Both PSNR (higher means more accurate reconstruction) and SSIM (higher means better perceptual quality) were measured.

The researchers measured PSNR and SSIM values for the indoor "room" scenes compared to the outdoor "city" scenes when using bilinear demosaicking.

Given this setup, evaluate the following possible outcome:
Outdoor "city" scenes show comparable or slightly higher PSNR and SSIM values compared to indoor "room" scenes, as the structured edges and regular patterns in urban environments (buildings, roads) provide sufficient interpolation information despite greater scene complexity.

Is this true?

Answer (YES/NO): NO